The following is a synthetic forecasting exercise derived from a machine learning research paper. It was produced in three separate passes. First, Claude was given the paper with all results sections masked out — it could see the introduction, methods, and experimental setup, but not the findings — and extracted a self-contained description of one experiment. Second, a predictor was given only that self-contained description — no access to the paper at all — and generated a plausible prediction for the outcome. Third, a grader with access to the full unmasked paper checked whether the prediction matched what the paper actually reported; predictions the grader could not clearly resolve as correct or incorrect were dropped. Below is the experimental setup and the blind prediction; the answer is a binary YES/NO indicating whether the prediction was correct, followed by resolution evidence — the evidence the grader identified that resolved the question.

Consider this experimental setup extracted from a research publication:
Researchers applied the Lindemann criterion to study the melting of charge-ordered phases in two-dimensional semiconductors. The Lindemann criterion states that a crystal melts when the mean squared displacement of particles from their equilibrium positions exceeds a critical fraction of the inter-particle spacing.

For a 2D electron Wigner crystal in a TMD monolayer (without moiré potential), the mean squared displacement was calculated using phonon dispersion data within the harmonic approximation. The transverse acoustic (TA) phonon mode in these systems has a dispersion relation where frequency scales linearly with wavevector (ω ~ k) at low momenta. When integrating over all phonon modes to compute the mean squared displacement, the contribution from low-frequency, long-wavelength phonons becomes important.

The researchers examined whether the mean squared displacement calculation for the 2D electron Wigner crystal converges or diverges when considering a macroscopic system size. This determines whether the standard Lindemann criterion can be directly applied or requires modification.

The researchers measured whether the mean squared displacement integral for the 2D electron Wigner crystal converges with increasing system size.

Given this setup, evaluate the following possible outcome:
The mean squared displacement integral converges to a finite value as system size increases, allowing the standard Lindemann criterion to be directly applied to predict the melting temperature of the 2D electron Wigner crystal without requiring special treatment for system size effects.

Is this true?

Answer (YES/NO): NO